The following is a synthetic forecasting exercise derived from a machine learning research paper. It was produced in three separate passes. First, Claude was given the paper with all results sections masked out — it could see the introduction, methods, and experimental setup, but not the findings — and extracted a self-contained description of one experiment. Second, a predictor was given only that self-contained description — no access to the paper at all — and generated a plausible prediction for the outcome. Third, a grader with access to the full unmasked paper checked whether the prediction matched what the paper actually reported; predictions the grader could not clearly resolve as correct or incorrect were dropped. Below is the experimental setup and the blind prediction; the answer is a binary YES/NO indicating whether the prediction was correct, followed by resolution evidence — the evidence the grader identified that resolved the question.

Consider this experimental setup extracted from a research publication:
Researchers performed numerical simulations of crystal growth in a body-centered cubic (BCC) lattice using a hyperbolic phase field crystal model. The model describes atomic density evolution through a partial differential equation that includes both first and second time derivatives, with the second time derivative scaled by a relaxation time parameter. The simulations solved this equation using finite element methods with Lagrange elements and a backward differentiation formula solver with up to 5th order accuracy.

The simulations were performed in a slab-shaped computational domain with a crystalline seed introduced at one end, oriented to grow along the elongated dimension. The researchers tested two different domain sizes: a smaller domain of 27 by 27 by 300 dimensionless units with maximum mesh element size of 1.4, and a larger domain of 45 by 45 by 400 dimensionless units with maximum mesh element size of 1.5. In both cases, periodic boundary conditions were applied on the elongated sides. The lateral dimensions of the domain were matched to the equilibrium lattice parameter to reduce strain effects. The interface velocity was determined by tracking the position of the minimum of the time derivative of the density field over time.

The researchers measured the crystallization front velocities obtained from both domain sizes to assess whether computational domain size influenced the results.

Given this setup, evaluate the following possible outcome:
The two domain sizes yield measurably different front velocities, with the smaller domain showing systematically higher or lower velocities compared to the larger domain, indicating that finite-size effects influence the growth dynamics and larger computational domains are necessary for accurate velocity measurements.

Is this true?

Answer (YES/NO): NO